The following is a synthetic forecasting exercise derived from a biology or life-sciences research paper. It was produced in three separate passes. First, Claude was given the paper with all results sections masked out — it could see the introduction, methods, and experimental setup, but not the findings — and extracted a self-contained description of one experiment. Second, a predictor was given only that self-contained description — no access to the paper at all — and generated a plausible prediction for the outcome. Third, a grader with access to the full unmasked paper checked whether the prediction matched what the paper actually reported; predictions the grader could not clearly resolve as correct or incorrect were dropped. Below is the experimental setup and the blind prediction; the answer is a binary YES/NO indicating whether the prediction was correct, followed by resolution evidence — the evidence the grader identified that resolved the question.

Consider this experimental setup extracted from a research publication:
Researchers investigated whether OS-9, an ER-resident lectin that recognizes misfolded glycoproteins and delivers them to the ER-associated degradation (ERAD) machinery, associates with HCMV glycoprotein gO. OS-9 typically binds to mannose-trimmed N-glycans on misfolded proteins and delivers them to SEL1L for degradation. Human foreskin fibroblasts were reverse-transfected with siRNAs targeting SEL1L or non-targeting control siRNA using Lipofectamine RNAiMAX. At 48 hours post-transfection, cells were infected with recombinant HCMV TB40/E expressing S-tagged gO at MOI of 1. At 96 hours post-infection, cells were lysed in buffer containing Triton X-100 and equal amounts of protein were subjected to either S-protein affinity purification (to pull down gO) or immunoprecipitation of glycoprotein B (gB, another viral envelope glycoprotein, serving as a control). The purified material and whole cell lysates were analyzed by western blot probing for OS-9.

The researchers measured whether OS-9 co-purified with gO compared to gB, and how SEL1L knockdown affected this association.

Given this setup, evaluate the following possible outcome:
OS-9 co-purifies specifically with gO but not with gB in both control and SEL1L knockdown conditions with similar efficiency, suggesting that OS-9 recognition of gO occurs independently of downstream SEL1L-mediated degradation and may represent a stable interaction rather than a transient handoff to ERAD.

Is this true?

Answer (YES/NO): NO